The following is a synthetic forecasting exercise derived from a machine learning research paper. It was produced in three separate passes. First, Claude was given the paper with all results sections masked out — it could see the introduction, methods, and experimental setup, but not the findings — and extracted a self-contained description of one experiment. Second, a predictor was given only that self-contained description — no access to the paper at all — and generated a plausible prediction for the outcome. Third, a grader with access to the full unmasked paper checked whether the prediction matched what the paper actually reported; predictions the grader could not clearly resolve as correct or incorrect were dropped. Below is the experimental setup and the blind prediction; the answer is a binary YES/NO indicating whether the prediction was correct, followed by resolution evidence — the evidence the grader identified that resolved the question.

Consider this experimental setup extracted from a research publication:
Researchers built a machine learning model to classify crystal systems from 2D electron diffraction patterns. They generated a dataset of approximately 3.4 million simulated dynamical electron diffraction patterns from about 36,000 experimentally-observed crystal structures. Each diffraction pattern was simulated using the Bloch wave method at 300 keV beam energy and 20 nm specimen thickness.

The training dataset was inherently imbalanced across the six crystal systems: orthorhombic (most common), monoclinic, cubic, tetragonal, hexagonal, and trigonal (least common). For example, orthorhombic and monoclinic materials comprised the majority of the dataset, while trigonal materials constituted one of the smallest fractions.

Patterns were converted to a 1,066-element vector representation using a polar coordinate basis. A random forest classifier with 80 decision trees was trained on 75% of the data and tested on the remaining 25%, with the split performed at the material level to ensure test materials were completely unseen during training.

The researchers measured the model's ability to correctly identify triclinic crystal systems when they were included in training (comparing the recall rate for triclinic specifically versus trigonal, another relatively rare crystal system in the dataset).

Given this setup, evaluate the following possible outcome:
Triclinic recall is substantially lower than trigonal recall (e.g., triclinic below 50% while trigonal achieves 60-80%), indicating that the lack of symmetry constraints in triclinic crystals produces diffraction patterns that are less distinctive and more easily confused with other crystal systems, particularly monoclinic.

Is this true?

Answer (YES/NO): YES